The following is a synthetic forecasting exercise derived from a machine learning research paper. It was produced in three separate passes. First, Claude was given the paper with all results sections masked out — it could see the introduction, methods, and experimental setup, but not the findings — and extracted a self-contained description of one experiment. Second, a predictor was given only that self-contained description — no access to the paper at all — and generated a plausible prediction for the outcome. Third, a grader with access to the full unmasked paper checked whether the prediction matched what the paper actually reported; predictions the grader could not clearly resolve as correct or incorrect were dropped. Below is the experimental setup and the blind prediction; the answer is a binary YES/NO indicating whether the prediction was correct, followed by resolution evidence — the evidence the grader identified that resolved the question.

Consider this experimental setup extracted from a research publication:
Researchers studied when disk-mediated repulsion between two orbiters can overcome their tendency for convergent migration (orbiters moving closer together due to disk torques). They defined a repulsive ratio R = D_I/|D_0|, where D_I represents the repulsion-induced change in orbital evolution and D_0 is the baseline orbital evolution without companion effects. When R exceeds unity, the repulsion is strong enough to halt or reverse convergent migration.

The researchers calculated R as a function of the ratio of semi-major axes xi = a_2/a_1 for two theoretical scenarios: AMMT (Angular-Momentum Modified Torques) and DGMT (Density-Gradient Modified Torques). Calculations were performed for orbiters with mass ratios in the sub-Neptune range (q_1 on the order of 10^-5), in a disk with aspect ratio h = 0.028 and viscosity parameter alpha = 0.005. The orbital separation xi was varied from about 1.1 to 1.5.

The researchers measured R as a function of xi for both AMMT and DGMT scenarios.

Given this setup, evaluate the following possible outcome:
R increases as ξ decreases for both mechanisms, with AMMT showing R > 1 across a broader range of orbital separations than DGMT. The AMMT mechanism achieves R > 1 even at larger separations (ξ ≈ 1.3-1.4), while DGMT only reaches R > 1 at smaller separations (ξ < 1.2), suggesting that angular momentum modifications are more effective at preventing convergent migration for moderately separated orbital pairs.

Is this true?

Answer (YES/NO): NO